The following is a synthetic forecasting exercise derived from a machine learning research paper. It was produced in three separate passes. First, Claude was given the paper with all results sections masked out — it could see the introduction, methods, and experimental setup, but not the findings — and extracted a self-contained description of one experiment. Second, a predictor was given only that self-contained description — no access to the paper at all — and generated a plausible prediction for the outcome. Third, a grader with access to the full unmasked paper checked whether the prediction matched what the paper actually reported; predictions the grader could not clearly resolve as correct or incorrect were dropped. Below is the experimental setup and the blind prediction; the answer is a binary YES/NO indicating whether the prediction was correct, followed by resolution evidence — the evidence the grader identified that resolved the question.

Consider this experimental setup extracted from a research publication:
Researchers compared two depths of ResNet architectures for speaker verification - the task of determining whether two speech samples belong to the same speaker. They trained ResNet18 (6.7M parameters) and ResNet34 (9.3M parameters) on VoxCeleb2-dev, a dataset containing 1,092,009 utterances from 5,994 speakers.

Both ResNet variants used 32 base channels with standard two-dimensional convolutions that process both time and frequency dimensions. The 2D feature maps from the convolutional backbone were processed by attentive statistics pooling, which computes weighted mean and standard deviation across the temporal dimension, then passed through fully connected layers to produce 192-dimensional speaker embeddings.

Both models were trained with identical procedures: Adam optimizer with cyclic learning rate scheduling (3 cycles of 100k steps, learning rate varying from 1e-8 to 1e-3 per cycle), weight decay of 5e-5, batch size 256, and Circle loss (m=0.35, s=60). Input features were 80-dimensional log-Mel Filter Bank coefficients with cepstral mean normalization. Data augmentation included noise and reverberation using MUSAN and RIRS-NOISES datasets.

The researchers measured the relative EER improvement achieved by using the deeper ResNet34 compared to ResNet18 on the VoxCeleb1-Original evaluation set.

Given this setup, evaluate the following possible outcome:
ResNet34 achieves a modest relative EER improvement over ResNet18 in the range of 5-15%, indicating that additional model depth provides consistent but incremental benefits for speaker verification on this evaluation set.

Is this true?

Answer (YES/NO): NO